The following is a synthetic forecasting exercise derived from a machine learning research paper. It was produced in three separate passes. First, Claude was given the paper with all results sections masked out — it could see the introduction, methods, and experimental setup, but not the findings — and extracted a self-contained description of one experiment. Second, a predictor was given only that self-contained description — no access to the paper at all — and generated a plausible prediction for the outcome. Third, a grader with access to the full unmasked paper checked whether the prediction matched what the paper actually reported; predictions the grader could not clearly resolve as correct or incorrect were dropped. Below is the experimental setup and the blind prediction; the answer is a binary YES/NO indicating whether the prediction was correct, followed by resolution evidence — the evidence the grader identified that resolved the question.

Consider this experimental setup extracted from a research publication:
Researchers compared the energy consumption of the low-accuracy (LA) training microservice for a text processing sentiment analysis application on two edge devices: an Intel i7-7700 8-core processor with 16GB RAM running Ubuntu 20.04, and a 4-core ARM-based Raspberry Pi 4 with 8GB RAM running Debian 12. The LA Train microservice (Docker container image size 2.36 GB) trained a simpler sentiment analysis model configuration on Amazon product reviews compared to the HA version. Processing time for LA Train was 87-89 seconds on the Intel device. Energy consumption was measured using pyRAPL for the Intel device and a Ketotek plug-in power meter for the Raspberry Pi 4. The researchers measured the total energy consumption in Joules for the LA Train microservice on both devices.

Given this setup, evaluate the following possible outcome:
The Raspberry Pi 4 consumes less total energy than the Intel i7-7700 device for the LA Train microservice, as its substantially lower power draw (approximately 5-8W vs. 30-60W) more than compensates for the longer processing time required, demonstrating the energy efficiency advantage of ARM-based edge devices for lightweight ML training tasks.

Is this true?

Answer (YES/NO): YES